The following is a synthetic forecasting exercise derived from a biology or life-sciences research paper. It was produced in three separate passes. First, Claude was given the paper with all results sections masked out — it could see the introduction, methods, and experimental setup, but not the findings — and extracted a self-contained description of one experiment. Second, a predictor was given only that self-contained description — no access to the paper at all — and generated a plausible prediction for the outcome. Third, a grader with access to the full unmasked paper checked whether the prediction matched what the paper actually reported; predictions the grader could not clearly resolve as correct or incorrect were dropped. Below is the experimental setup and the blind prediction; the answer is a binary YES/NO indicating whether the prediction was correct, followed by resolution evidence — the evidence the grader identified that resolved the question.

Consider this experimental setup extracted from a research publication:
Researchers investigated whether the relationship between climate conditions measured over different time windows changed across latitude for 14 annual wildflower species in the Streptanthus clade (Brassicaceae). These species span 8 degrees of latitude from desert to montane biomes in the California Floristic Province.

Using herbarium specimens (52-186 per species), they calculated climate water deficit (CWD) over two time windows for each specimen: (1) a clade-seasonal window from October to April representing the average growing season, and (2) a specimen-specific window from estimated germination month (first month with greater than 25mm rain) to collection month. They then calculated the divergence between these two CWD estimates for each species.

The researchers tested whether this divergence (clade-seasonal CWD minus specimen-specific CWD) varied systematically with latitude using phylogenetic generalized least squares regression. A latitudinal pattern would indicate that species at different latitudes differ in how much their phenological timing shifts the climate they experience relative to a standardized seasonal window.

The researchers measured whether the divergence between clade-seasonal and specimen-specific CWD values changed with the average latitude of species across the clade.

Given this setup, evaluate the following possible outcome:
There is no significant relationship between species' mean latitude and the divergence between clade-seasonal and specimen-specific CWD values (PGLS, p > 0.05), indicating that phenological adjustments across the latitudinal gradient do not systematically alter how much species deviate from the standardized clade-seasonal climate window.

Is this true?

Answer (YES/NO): NO